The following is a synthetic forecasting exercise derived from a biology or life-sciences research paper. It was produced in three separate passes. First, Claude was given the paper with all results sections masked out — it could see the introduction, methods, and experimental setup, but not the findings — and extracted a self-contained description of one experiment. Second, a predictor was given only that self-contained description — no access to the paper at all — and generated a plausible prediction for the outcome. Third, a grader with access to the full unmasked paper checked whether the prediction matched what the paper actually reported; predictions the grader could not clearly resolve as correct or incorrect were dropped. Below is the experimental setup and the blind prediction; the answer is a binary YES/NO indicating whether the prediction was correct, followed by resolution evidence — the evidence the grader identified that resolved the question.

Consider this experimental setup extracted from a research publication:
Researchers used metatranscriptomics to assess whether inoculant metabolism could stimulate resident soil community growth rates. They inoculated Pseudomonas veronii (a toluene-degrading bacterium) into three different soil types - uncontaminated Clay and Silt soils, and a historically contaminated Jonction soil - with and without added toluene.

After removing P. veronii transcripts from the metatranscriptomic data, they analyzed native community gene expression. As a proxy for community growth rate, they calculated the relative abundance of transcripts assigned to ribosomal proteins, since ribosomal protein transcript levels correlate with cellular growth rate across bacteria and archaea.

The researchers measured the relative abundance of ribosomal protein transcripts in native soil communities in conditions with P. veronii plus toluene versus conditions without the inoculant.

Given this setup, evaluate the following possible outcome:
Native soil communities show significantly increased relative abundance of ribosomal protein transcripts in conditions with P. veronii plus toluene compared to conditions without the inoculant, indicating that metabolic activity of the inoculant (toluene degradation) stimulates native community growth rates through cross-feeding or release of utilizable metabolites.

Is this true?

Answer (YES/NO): YES